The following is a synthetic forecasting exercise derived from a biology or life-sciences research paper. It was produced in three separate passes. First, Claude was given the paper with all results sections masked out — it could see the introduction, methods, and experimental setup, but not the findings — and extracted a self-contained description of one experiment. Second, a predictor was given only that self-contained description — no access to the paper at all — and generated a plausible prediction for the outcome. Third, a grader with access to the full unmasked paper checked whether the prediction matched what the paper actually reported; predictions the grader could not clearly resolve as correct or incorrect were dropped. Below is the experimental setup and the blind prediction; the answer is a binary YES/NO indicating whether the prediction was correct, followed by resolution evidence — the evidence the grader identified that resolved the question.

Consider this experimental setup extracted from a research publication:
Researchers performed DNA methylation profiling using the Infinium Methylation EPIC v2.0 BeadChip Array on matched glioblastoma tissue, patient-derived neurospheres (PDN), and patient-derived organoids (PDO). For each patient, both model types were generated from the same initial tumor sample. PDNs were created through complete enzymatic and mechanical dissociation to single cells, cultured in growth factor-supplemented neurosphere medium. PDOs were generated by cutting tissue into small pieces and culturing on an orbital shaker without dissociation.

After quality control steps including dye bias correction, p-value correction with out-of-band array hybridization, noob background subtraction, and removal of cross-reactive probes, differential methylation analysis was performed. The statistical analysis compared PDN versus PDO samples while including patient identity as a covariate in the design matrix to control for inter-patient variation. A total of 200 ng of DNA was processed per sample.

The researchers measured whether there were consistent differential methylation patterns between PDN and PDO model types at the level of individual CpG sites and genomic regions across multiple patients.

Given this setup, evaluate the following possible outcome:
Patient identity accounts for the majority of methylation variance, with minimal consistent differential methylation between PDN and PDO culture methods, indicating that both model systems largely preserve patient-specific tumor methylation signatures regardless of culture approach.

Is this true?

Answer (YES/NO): YES